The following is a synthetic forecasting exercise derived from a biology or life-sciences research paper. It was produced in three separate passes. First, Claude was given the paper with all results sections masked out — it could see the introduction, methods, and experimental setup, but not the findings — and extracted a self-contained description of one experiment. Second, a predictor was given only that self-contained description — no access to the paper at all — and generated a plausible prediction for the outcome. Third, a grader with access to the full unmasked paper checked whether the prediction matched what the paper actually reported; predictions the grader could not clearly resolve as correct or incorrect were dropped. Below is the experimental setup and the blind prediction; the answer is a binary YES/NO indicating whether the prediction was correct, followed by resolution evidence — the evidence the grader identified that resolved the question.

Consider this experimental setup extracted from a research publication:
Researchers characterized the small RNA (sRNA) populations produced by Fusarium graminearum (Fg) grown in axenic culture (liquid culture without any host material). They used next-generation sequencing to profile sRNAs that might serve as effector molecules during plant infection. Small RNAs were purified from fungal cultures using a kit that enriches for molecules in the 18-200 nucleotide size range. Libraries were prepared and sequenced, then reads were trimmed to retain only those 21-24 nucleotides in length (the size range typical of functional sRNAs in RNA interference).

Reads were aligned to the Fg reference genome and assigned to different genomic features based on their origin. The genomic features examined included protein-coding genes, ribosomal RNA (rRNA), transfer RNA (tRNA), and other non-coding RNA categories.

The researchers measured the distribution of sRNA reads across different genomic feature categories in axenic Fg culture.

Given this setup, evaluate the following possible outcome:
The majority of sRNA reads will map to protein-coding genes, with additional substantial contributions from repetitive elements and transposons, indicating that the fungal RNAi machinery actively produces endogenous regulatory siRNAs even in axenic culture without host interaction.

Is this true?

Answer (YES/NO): NO